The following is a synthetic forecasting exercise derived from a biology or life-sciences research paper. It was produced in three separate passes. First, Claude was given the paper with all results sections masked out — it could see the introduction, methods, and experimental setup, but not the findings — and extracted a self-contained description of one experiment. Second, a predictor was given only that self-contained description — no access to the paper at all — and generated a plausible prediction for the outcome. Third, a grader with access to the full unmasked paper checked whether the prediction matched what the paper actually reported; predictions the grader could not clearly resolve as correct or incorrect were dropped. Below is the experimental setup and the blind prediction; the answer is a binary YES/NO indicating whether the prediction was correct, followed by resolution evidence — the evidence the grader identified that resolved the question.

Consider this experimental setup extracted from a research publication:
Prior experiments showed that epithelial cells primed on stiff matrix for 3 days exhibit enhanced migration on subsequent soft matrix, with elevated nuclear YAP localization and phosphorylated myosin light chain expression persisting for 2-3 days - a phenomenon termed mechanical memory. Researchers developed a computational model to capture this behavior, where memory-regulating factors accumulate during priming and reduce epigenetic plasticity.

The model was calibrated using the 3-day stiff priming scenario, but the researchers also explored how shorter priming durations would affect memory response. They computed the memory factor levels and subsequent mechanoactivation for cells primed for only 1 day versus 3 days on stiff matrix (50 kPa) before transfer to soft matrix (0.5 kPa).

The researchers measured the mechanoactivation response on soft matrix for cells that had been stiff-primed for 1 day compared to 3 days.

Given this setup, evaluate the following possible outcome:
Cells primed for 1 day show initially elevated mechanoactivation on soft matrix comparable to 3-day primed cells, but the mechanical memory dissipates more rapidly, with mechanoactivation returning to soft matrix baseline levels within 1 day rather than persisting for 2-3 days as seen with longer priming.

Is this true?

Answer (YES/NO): NO